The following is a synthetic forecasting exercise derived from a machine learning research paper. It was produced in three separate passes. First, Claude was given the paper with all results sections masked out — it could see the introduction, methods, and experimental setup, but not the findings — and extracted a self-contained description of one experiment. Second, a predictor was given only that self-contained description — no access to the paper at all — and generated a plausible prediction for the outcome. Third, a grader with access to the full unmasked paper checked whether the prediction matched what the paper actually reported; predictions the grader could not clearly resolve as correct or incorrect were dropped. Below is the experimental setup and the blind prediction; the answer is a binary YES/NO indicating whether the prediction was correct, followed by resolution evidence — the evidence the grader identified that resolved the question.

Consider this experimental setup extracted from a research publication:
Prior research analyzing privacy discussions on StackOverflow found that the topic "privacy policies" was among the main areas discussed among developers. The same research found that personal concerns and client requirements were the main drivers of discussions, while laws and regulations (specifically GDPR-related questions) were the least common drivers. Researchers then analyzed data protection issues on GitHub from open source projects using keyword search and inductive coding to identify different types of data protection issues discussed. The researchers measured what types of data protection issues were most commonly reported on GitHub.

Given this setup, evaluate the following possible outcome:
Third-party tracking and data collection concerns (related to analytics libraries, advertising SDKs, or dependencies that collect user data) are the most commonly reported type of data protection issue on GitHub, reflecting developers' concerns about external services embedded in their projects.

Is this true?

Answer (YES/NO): NO